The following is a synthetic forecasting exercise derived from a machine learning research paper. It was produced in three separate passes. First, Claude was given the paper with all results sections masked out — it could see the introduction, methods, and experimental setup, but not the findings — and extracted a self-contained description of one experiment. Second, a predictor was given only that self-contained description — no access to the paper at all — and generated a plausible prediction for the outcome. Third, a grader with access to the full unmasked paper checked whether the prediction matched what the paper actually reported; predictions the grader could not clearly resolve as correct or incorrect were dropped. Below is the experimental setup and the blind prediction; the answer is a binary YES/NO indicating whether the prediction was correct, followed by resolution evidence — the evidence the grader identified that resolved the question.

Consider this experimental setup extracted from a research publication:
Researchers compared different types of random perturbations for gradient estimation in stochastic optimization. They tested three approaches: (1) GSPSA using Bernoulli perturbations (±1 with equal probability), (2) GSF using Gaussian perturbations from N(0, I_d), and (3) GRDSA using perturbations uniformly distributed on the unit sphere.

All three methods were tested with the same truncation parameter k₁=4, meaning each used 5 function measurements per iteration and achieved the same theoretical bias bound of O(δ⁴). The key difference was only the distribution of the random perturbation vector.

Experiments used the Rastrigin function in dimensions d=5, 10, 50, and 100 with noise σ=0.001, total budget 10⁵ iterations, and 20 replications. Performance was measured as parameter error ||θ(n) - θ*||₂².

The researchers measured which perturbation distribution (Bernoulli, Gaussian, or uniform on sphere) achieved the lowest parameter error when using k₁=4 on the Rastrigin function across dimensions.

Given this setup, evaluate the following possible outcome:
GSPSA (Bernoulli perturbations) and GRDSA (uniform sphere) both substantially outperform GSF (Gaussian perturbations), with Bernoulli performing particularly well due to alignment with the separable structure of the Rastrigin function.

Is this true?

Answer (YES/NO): NO